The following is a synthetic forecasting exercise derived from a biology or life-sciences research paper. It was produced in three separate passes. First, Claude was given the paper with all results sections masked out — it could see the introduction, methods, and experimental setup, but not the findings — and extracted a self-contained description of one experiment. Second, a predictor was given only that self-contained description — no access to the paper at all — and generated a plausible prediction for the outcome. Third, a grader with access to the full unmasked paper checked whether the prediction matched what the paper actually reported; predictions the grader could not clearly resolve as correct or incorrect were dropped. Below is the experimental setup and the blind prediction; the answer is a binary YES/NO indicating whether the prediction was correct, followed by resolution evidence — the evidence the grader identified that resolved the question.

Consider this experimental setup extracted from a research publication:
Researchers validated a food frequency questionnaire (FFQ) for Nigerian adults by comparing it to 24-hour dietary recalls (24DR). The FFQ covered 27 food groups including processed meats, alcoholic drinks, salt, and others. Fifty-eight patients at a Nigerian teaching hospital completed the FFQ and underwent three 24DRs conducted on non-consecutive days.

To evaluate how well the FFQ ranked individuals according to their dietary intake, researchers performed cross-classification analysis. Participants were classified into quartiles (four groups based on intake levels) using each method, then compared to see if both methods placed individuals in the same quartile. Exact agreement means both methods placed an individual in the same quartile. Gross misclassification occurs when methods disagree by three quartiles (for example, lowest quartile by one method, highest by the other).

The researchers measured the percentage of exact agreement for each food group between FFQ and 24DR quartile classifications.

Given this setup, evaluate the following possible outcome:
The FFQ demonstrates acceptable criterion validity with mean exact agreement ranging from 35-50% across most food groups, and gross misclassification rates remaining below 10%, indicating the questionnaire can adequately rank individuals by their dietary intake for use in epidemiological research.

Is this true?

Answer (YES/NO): NO